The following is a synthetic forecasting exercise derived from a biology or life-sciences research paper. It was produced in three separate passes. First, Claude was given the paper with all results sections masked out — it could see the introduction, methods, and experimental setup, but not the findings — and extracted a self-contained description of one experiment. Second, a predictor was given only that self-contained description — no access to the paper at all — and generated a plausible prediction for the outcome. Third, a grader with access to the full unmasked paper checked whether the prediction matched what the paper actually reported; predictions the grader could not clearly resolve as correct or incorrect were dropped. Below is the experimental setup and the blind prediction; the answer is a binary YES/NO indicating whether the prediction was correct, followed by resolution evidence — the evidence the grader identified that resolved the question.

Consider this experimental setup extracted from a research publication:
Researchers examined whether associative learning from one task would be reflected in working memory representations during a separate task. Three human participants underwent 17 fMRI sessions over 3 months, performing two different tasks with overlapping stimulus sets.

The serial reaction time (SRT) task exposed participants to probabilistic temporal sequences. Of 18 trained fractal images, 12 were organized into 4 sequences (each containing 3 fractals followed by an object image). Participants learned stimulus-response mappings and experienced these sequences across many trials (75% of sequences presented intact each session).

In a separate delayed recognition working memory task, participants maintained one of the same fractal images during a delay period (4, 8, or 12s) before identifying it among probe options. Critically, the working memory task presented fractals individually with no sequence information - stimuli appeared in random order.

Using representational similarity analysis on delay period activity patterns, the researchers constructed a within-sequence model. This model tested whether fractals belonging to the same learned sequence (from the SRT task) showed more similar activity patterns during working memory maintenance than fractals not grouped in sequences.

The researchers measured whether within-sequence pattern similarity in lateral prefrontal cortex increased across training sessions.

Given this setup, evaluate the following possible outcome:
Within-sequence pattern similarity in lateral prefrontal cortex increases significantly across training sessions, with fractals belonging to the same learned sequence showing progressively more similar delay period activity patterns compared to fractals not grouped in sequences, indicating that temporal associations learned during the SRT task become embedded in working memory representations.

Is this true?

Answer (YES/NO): NO